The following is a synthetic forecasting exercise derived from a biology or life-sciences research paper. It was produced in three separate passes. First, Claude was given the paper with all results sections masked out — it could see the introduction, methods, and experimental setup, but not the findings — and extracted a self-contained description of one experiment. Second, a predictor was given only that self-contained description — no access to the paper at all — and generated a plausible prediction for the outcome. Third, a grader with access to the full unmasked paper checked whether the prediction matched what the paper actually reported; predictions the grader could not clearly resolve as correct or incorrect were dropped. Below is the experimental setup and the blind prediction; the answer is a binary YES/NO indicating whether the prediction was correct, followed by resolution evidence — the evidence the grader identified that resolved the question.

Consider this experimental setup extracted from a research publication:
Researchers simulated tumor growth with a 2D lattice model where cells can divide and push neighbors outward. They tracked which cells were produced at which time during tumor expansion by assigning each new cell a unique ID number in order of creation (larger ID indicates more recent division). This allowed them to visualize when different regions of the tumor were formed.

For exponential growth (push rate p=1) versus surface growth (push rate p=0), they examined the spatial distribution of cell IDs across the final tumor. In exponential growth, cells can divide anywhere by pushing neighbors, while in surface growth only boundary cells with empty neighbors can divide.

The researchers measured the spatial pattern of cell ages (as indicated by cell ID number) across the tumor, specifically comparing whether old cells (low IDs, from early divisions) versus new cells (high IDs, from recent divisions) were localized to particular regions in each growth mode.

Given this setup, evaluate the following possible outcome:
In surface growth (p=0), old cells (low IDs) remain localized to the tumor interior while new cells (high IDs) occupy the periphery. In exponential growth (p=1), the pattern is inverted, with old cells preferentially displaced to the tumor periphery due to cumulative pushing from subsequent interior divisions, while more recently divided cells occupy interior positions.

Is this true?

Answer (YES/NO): NO